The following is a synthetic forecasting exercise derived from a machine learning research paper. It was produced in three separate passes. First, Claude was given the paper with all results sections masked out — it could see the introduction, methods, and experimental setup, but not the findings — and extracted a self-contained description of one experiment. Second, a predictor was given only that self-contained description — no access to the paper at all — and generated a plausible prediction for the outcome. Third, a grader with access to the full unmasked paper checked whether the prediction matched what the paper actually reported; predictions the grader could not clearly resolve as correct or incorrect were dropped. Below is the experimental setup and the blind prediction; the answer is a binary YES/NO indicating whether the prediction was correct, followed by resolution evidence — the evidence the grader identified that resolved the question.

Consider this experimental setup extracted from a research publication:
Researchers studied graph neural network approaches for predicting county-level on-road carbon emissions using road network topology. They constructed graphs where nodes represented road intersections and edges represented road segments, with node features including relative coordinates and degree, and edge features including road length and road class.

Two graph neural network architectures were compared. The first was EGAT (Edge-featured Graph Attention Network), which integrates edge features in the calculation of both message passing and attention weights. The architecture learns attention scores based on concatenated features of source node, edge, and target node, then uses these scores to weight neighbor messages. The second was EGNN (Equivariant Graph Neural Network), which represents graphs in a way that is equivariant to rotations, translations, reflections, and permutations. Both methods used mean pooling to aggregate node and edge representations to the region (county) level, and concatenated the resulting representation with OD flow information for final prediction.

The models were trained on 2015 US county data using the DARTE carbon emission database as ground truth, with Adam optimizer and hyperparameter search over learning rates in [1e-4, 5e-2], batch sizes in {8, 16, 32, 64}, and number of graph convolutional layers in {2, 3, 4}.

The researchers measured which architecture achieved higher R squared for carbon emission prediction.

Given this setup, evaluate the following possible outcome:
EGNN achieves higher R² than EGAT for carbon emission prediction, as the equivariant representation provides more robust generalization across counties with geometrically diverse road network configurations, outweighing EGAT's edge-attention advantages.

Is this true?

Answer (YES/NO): NO